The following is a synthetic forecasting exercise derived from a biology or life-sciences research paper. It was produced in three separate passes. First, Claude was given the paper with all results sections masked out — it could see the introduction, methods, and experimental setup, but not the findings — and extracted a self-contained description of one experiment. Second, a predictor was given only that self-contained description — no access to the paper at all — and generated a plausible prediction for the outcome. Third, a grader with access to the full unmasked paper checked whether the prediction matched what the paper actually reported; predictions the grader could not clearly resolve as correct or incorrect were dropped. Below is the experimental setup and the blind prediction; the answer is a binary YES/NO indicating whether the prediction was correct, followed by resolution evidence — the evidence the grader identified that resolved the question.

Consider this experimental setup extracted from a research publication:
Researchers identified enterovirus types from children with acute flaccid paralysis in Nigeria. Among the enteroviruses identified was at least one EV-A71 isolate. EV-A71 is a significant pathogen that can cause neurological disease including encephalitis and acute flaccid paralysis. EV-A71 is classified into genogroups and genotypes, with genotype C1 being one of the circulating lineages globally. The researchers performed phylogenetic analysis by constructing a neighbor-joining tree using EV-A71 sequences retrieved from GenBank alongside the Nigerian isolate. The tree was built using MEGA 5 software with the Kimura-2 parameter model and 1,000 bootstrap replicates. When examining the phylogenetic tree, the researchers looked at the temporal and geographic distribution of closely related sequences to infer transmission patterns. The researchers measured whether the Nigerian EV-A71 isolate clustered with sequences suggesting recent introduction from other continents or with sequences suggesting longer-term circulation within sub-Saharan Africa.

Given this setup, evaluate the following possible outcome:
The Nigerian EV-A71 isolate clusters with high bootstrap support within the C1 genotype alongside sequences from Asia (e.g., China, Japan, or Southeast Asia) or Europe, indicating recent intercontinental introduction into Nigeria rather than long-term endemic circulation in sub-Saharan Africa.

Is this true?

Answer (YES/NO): NO